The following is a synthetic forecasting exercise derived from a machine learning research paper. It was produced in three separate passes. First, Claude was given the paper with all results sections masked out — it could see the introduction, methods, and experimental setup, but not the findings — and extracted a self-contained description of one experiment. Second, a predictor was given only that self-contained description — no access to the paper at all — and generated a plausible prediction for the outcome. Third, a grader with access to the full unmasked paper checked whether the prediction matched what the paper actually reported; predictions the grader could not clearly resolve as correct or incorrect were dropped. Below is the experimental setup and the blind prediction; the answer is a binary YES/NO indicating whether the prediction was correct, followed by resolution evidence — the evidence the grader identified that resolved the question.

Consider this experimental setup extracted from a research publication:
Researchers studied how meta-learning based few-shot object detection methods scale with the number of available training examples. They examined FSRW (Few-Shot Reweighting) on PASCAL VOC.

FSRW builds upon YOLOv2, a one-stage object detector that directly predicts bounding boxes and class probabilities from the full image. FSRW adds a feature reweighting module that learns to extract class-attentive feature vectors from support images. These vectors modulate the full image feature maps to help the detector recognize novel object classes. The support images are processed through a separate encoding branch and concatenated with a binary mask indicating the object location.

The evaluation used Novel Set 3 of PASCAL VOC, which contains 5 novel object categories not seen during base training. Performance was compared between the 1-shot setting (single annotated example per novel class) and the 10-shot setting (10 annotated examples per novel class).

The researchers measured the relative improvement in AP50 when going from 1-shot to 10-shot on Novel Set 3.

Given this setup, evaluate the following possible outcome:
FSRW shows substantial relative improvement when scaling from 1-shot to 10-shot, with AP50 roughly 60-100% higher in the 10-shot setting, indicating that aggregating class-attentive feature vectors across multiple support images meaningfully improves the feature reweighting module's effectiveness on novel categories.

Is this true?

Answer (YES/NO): NO